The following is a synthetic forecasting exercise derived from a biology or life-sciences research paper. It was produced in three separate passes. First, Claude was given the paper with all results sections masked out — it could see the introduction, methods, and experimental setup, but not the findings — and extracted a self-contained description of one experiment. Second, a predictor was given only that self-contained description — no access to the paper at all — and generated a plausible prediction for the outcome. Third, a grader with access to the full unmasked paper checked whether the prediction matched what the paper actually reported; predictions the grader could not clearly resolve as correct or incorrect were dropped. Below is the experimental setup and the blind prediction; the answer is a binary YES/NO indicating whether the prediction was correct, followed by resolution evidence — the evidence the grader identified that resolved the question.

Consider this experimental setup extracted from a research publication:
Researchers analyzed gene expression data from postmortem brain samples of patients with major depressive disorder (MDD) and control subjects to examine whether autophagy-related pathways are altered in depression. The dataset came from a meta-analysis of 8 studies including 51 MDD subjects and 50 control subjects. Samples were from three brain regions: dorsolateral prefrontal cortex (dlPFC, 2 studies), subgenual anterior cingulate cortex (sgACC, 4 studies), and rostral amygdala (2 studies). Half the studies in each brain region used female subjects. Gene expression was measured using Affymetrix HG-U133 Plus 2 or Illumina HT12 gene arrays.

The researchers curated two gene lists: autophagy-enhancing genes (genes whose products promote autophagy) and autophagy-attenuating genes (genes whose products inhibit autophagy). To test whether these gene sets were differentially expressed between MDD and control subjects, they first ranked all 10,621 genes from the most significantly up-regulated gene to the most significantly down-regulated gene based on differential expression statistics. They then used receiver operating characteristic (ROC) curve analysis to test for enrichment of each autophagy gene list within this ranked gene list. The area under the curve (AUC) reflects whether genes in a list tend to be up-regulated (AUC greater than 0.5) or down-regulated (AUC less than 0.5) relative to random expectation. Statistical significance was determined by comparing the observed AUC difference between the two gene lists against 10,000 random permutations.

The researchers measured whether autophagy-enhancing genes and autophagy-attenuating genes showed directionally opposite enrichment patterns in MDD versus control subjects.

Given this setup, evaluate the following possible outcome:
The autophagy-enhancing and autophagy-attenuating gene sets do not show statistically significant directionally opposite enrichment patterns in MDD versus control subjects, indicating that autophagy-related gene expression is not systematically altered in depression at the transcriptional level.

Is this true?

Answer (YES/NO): NO